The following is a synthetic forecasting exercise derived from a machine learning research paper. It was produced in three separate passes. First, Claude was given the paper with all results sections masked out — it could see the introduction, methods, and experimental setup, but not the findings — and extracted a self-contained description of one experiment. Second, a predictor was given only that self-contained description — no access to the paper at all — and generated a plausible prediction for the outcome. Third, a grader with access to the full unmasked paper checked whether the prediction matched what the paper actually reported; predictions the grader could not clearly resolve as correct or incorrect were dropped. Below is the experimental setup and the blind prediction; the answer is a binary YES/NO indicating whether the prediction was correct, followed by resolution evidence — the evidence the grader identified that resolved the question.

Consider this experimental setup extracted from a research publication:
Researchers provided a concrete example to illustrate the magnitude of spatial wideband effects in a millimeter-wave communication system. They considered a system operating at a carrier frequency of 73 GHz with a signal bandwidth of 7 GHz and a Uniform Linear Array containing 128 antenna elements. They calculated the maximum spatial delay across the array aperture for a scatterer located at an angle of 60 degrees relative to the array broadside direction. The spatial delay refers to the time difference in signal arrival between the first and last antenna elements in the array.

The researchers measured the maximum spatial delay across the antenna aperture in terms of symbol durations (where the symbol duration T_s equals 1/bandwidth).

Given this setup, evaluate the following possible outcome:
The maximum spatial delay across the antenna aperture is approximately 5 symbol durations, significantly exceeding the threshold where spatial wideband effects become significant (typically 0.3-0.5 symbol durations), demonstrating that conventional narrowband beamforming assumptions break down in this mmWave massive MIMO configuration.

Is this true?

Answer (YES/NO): YES